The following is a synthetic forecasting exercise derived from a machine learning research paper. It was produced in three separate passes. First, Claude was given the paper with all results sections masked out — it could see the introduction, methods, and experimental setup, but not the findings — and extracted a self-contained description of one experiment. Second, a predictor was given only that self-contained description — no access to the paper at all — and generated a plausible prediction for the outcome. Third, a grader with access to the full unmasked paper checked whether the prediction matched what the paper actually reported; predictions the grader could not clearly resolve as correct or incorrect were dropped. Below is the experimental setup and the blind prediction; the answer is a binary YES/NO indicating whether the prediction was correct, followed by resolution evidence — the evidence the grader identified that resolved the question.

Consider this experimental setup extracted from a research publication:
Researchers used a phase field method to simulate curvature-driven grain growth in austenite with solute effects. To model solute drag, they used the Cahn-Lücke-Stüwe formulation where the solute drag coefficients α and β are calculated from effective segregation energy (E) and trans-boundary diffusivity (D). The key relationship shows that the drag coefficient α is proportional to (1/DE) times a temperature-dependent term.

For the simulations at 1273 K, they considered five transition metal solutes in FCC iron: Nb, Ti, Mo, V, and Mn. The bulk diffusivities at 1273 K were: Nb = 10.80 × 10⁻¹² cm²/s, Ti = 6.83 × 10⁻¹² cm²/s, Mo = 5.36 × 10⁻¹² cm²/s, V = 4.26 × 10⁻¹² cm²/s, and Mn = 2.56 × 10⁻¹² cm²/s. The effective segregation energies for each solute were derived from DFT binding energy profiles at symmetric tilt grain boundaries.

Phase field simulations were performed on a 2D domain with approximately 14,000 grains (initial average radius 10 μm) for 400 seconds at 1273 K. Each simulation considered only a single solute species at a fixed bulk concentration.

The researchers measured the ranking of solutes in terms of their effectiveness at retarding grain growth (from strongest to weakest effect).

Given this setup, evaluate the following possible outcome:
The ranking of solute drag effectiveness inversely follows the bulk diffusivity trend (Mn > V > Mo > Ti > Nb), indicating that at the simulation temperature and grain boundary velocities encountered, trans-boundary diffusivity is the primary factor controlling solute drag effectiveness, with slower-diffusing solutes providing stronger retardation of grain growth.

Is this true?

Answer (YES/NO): NO